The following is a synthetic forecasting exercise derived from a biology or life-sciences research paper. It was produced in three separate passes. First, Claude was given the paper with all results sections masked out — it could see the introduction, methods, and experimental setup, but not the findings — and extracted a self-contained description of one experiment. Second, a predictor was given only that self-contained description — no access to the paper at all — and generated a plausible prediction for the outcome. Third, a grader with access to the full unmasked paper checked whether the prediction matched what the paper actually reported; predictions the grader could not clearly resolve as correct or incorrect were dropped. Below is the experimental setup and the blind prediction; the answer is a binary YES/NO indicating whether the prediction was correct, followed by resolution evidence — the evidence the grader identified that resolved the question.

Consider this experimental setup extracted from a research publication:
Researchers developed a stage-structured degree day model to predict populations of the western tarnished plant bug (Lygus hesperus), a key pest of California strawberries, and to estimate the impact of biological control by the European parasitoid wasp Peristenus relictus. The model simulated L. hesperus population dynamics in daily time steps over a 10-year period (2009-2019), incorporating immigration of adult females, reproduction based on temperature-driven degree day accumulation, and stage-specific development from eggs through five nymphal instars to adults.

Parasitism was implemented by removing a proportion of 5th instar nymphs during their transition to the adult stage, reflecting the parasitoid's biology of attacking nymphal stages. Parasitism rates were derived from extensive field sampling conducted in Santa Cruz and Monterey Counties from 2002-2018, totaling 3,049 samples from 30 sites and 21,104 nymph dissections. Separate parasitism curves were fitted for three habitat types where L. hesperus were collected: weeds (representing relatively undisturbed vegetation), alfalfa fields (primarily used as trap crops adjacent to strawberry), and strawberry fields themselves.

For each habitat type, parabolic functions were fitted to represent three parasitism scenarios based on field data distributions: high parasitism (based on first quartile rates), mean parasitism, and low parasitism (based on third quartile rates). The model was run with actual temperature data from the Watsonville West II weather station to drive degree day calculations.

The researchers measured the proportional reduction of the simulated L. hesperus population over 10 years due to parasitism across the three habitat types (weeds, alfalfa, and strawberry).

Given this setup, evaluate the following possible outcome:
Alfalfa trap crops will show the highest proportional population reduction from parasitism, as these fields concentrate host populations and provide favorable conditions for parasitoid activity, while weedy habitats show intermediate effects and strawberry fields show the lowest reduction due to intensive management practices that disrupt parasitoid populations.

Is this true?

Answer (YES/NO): NO